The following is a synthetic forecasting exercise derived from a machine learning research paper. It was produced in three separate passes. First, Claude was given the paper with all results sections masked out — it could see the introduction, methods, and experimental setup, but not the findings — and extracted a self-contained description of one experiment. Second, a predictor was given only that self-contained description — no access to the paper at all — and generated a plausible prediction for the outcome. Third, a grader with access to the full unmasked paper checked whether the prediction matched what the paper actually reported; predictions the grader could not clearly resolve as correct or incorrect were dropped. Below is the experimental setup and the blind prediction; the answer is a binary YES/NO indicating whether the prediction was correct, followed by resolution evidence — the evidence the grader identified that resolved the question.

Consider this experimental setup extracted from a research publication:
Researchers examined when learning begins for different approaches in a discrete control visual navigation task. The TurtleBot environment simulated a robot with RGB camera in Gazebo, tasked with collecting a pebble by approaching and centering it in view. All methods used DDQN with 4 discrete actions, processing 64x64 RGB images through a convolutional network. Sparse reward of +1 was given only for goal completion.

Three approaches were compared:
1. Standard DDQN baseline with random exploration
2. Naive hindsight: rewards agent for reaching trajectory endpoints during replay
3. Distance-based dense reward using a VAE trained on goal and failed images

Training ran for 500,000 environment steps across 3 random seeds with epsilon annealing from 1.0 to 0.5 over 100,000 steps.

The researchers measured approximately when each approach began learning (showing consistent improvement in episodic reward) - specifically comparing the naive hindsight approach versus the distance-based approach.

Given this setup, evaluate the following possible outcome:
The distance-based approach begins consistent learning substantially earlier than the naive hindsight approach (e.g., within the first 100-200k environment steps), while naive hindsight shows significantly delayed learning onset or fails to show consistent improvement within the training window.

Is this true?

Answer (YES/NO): NO